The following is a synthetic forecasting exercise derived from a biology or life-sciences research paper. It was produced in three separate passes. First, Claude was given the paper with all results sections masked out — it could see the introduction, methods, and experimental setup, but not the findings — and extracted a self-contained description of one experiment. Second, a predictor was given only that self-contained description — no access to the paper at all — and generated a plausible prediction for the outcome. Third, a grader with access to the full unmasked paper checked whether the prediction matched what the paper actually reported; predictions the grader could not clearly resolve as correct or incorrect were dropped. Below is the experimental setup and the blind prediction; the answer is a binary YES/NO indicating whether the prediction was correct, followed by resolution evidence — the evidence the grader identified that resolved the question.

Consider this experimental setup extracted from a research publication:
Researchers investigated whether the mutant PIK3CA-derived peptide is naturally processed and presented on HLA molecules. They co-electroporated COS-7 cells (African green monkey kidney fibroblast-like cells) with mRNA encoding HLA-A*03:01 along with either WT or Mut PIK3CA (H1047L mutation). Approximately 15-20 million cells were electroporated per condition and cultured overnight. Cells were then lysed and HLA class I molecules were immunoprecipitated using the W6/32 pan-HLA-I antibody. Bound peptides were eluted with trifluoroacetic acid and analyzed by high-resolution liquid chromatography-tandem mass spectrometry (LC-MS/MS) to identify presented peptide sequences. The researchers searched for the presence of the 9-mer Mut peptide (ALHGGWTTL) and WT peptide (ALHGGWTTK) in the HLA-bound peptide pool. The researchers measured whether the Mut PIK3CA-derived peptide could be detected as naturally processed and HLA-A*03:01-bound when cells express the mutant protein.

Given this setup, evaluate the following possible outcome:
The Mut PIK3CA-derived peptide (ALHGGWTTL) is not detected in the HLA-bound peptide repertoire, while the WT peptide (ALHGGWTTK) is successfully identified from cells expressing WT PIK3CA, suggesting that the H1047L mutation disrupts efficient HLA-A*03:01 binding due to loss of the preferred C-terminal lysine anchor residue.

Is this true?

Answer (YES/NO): NO